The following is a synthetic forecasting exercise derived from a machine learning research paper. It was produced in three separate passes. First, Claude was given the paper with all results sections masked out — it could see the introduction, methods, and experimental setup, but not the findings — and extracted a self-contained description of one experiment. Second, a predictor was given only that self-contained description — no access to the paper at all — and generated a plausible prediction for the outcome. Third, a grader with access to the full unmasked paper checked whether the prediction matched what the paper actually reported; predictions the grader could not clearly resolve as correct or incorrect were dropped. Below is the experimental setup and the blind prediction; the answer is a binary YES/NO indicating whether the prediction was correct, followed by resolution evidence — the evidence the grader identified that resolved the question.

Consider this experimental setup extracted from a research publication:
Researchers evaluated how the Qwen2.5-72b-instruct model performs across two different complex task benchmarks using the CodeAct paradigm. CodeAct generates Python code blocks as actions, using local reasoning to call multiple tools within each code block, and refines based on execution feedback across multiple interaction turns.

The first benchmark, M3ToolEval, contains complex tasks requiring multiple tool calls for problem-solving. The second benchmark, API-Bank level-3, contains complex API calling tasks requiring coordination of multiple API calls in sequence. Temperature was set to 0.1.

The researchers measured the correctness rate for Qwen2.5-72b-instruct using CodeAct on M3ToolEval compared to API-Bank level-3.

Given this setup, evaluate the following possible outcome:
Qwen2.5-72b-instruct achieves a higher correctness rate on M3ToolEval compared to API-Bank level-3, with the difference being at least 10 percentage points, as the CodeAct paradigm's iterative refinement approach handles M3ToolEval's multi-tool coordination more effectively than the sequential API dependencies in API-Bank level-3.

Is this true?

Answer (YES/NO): YES